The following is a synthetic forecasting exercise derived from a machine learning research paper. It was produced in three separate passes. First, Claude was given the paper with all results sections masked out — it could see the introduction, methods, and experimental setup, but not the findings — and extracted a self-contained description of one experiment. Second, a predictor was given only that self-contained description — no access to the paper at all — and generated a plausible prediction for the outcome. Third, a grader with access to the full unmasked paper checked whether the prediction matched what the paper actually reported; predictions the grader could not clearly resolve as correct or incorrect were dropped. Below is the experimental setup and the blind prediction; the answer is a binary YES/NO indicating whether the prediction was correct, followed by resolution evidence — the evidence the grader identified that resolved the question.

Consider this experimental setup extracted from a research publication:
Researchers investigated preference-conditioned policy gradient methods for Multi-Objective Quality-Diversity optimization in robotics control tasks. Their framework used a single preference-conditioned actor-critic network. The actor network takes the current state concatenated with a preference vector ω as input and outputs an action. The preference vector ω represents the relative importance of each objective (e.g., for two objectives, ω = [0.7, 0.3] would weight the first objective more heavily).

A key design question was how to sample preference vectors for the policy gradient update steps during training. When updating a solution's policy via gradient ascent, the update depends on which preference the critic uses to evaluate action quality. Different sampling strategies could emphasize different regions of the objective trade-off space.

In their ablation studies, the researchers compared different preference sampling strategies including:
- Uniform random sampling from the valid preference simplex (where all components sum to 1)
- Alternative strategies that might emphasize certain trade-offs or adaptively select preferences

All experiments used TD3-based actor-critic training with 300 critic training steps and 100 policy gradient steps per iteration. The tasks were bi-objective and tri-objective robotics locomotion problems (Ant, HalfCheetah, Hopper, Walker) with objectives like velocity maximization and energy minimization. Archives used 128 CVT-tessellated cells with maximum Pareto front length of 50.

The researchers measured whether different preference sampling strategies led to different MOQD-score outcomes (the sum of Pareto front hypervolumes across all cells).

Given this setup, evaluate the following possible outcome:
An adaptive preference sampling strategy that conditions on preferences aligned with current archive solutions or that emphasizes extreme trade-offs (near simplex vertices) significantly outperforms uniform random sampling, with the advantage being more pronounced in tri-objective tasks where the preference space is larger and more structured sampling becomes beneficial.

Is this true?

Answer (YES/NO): NO